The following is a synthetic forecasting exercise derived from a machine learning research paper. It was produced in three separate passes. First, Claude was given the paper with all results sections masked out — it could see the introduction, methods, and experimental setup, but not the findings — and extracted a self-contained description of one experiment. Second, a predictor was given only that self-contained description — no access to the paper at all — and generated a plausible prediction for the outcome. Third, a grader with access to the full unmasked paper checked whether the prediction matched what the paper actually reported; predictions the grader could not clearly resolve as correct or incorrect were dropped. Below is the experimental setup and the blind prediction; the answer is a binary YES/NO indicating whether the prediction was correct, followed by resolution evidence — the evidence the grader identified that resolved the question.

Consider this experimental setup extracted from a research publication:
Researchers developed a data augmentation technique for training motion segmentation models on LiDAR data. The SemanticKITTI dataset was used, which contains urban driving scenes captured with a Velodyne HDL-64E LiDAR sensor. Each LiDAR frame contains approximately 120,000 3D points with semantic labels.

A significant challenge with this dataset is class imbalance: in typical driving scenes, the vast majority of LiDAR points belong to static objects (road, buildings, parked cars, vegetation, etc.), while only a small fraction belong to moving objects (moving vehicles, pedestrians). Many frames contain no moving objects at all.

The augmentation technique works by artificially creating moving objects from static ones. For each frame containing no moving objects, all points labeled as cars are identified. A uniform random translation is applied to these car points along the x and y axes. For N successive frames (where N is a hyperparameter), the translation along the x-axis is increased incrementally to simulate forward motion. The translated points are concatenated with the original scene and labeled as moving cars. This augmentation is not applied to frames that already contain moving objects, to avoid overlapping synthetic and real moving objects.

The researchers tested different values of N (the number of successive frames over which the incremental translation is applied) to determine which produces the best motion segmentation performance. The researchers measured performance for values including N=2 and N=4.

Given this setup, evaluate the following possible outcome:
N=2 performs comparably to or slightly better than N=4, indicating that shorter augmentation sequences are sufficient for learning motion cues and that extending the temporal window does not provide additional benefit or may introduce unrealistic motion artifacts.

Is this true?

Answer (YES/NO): NO